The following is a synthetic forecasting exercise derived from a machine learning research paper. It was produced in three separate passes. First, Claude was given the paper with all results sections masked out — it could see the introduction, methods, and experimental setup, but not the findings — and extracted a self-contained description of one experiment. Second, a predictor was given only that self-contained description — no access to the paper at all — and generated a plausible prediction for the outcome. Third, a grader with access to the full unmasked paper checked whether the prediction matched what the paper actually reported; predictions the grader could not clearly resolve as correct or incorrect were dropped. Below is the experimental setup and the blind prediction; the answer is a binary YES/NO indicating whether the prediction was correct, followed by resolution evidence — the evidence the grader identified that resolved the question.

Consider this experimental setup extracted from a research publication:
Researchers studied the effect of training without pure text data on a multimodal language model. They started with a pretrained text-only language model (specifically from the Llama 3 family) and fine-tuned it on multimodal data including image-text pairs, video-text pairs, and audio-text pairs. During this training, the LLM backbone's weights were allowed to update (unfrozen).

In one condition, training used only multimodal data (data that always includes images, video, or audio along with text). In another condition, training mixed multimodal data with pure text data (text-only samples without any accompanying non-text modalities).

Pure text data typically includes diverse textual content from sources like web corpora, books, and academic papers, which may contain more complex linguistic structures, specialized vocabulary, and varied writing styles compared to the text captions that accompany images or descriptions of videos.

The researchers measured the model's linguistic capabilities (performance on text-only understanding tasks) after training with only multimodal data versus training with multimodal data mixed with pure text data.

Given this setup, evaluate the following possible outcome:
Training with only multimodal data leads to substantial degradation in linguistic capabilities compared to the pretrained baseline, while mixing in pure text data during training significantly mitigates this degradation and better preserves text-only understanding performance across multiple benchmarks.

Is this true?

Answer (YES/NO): YES